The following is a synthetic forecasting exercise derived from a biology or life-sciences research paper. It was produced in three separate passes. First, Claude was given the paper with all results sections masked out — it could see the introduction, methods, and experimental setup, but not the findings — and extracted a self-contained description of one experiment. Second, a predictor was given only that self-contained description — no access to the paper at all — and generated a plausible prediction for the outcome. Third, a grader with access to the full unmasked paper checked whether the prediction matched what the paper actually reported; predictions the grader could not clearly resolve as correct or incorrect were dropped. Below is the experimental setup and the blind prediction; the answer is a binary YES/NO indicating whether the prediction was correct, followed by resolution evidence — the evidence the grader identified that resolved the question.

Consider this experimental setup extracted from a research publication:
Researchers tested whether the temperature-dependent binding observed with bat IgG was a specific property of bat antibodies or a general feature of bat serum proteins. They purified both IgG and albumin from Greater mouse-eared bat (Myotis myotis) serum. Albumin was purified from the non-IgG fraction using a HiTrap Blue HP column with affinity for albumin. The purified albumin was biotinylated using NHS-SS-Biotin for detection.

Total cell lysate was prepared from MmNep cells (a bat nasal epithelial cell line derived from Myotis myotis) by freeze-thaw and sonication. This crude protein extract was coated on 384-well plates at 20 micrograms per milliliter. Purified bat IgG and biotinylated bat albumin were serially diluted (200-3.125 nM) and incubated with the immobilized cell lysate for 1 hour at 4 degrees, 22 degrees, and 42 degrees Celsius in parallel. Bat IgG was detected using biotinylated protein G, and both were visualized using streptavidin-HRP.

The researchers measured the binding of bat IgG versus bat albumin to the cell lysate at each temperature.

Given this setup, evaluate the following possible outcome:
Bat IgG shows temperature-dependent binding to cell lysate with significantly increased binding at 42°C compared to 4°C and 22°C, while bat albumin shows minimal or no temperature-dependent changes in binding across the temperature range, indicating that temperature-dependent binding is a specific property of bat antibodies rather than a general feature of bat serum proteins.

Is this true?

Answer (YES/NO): YES